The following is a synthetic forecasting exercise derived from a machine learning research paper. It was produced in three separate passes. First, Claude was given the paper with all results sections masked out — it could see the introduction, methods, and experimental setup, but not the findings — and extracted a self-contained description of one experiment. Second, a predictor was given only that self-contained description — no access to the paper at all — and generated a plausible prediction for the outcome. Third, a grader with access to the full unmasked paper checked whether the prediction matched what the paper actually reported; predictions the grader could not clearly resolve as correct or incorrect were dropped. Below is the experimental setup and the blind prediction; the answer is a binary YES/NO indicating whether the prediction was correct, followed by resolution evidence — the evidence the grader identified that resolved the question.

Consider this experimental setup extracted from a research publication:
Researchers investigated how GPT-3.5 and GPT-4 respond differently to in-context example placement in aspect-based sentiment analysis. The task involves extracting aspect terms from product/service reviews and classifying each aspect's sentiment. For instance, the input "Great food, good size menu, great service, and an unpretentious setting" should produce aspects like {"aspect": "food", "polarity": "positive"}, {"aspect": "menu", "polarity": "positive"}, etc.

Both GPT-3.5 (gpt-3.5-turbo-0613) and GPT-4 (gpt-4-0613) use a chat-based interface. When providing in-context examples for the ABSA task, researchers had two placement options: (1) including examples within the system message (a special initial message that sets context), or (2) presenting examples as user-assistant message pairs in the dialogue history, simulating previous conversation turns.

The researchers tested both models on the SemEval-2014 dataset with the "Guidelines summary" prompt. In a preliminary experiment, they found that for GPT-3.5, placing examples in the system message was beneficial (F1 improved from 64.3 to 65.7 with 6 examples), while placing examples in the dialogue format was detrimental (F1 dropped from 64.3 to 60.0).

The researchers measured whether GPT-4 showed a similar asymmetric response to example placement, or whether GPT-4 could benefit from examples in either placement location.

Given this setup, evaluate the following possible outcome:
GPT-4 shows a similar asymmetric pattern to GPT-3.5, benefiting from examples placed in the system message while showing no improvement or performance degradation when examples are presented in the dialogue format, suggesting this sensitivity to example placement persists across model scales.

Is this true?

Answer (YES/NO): NO